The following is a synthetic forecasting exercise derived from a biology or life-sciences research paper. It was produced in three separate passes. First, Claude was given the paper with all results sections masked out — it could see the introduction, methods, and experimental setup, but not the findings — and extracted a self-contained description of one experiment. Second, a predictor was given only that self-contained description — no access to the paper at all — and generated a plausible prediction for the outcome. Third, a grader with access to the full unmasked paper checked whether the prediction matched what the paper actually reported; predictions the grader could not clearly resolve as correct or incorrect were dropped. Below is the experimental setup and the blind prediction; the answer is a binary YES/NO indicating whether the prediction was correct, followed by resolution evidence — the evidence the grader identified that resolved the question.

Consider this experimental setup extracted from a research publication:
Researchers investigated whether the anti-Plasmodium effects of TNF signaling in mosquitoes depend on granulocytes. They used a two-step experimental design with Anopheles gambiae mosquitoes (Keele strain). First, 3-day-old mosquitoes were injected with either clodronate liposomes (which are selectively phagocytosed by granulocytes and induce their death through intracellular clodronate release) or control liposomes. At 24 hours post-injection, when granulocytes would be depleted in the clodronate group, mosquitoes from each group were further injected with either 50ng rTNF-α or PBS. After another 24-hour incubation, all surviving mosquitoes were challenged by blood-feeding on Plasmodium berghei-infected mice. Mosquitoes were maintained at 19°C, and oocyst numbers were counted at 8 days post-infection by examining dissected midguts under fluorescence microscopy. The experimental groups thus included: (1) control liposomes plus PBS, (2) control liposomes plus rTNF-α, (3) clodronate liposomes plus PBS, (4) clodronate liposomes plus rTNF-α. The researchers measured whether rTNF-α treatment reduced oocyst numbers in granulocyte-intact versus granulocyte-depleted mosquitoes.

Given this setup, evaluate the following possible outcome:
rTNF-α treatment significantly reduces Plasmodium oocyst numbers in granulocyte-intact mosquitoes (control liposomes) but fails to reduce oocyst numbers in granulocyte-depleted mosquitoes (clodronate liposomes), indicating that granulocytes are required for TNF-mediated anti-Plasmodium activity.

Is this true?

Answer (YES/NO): NO